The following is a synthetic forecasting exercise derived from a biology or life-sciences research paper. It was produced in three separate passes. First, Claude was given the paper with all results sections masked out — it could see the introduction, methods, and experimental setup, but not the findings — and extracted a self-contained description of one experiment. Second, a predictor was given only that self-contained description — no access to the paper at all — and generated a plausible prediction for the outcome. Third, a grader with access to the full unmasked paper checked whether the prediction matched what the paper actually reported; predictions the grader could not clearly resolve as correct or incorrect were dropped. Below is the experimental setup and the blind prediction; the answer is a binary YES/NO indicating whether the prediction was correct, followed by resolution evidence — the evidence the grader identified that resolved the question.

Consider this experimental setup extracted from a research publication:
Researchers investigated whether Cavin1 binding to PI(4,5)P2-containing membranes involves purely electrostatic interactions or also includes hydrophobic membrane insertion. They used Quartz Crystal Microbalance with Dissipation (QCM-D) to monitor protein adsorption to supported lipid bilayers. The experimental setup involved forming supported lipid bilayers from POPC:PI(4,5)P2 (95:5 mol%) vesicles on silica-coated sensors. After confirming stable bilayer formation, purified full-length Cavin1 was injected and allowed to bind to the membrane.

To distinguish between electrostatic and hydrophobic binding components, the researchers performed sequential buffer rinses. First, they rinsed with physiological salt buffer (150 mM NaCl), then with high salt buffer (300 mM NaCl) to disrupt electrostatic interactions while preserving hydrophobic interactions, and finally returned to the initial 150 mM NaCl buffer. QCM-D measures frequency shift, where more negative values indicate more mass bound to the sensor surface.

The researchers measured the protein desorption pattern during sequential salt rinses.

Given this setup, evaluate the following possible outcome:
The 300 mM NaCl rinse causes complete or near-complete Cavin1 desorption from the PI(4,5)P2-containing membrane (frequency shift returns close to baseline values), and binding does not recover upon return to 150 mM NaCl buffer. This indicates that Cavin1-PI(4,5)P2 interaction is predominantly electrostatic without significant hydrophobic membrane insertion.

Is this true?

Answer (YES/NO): NO